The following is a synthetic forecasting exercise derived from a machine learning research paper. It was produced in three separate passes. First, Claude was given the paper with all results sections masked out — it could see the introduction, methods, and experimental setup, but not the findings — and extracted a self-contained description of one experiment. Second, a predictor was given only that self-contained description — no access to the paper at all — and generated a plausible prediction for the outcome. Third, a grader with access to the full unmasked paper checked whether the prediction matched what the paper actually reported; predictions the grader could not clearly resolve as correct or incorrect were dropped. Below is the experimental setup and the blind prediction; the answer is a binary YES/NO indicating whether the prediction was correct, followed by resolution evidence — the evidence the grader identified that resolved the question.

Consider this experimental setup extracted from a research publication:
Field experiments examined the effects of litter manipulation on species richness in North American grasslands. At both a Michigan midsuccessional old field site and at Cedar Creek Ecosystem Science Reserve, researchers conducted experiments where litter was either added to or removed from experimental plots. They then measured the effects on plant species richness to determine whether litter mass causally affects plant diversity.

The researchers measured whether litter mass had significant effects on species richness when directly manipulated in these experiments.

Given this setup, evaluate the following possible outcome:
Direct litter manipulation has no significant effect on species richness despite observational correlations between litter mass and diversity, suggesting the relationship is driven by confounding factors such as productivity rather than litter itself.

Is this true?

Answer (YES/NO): NO